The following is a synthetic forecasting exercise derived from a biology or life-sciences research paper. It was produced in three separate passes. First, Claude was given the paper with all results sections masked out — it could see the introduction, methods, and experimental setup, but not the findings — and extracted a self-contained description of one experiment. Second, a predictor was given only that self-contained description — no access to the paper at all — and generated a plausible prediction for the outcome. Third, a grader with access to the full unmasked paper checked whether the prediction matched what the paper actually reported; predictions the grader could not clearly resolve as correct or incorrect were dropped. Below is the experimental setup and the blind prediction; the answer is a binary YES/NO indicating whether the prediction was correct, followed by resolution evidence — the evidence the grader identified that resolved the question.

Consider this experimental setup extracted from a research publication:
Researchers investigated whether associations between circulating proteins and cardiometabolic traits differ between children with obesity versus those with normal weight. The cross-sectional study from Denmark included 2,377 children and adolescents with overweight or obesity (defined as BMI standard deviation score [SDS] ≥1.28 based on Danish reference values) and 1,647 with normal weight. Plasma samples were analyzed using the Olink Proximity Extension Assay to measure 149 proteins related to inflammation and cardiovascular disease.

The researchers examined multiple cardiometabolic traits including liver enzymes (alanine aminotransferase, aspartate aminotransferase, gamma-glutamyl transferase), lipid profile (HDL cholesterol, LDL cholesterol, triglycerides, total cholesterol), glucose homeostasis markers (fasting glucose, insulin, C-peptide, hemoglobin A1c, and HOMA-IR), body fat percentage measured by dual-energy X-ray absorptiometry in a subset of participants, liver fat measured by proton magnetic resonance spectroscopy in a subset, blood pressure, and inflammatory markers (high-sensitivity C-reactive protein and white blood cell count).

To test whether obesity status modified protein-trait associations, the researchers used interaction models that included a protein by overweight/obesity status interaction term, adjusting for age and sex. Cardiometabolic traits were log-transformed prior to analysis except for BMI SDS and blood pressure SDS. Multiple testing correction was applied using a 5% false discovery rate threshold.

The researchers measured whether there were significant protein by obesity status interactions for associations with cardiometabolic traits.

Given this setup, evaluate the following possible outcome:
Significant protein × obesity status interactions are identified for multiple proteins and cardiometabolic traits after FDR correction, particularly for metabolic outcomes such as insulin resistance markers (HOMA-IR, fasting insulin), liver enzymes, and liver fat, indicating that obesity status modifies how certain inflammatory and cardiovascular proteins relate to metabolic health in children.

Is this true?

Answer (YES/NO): YES